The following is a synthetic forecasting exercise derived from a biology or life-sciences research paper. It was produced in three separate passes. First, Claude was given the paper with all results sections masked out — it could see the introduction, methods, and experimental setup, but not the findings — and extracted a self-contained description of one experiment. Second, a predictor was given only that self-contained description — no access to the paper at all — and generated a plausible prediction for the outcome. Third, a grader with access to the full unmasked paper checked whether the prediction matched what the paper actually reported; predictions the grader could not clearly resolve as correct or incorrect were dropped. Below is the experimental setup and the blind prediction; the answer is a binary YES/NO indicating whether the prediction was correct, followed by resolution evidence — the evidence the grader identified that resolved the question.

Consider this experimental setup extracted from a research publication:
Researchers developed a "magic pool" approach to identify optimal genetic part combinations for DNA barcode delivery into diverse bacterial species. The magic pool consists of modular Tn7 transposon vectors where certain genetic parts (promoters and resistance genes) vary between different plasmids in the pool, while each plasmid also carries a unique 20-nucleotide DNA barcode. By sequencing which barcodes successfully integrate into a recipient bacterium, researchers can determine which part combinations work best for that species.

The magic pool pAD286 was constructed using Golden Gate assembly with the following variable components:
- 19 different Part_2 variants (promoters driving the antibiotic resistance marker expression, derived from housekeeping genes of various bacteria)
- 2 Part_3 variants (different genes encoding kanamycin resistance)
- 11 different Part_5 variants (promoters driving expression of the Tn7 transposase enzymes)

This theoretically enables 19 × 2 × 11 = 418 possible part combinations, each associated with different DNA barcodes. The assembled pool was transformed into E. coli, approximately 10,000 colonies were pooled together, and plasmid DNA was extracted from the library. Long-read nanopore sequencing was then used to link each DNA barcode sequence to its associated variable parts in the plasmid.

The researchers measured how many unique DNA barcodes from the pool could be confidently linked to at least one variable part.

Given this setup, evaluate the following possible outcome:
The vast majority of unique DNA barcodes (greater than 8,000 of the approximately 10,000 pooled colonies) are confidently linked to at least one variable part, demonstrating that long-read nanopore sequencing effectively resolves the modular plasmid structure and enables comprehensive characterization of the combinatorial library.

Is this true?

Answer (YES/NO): NO